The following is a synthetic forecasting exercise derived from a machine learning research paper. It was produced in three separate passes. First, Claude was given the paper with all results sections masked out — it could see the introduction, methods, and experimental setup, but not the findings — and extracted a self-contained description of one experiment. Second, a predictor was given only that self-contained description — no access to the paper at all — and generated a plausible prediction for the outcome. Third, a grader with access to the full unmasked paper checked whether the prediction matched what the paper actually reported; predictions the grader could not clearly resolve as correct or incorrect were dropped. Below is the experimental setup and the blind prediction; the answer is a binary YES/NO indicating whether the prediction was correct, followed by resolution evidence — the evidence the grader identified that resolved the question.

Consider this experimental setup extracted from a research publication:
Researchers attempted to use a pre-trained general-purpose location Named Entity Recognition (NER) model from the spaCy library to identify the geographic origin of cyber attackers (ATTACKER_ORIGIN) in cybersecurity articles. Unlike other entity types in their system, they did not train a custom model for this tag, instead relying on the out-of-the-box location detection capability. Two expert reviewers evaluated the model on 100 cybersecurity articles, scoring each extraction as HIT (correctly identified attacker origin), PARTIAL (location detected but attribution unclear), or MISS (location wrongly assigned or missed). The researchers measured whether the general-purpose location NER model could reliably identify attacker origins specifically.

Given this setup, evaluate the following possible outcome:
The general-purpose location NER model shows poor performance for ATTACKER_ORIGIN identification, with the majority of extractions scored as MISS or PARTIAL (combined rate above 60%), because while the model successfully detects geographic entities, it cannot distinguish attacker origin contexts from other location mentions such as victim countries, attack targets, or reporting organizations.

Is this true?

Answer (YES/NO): NO